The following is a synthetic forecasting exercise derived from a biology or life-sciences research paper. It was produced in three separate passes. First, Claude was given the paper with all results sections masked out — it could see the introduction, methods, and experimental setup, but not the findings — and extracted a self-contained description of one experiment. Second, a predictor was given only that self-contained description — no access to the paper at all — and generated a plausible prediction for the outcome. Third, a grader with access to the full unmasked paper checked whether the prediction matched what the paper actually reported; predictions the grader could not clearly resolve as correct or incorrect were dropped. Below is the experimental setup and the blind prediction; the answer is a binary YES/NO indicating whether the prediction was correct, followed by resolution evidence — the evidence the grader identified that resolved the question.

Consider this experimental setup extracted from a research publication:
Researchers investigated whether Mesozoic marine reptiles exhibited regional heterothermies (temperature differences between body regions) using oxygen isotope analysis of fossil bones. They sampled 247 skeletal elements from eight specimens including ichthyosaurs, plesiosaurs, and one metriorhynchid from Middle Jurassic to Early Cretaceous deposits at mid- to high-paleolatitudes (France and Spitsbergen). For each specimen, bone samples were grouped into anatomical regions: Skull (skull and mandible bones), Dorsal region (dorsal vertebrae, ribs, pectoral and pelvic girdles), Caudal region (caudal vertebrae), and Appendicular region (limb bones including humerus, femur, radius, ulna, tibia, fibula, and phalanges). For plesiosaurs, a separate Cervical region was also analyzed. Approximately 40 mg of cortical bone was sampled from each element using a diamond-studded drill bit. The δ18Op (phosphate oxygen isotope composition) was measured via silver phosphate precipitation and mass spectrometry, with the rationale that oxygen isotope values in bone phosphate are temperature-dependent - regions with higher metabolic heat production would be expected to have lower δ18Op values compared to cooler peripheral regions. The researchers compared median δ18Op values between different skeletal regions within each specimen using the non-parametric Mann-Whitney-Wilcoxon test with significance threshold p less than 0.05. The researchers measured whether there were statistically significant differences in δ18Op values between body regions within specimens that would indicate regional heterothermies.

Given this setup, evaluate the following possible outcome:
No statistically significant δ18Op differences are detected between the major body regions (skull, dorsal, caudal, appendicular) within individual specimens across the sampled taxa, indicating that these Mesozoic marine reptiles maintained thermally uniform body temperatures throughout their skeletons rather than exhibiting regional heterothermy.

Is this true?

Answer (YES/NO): NO